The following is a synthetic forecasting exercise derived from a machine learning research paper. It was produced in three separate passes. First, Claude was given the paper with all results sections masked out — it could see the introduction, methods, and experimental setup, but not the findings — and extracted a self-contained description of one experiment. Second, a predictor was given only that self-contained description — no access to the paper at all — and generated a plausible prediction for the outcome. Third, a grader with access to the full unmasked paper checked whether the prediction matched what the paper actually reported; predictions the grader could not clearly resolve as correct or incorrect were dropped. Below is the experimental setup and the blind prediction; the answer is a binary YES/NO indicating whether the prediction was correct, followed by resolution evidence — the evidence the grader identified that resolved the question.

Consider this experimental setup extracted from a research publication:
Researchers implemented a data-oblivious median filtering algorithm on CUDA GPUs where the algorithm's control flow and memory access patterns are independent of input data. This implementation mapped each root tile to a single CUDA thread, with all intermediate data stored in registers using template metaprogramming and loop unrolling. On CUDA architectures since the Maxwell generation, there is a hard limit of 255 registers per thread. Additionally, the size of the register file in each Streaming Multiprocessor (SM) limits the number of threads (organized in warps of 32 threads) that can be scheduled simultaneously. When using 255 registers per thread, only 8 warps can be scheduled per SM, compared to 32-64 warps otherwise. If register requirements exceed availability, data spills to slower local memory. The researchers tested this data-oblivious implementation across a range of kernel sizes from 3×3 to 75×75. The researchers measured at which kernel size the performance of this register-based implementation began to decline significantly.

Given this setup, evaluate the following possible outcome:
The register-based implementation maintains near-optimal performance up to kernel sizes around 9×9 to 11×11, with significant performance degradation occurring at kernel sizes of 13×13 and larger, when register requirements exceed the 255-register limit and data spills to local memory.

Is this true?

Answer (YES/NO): NO